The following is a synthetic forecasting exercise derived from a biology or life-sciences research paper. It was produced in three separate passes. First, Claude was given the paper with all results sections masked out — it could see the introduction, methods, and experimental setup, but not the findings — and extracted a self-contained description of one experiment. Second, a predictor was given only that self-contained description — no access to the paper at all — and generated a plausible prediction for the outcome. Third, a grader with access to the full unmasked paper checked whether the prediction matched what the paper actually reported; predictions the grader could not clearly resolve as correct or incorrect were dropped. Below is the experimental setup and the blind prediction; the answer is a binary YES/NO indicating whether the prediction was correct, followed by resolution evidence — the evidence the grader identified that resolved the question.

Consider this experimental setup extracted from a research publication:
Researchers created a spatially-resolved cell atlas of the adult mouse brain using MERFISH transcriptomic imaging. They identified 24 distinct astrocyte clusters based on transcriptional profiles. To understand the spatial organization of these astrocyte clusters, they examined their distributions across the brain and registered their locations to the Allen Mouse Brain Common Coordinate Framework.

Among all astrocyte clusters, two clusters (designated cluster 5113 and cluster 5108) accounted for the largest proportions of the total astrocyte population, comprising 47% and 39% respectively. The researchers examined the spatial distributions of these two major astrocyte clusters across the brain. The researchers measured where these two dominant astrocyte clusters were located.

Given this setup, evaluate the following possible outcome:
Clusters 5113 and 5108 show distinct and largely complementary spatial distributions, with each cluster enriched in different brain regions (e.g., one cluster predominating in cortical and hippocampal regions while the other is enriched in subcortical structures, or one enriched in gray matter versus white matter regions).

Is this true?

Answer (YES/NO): YES